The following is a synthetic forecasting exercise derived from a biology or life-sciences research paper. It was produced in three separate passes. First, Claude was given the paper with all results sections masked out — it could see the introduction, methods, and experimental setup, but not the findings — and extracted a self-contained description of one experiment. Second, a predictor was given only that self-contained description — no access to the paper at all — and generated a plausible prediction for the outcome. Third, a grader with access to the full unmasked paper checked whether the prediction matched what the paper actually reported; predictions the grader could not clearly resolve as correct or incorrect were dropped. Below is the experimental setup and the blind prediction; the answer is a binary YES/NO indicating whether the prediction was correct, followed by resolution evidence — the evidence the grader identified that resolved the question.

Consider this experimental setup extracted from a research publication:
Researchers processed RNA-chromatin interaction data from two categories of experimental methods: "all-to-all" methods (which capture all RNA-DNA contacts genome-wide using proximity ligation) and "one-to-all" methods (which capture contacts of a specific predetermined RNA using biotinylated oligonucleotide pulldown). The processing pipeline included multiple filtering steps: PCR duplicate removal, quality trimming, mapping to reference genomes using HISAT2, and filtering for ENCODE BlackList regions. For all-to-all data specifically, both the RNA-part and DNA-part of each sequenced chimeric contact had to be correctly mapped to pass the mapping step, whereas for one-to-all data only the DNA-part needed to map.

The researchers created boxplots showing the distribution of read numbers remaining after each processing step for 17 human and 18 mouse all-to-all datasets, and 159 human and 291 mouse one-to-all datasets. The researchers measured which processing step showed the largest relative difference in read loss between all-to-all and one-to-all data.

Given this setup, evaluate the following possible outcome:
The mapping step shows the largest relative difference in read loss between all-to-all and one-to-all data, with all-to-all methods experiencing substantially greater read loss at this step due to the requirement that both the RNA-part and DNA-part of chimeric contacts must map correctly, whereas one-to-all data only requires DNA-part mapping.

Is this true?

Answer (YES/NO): YES